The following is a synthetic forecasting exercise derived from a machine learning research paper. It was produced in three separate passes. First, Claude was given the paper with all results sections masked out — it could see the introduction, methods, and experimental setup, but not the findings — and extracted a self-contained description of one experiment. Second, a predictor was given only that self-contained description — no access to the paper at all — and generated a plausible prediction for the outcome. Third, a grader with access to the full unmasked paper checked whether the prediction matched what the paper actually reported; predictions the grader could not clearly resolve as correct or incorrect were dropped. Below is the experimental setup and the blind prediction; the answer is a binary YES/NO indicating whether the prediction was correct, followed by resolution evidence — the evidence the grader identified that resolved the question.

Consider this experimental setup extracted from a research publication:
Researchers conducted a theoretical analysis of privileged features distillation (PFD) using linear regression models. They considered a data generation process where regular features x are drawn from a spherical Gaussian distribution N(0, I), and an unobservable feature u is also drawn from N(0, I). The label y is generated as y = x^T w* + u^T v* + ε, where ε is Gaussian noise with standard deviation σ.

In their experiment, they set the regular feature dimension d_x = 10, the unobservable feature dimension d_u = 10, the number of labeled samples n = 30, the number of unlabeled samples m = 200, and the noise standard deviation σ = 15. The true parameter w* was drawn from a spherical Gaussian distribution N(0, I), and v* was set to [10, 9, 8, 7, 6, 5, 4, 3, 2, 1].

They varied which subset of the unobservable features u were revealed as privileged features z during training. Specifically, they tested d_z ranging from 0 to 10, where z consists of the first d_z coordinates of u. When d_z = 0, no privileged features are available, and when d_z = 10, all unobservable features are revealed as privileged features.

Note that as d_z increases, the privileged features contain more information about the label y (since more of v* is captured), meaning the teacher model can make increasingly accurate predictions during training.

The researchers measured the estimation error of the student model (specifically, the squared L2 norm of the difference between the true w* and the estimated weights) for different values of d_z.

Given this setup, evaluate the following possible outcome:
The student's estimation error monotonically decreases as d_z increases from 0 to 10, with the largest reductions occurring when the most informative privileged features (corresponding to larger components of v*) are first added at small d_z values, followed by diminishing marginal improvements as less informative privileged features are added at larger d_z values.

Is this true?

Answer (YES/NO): NO